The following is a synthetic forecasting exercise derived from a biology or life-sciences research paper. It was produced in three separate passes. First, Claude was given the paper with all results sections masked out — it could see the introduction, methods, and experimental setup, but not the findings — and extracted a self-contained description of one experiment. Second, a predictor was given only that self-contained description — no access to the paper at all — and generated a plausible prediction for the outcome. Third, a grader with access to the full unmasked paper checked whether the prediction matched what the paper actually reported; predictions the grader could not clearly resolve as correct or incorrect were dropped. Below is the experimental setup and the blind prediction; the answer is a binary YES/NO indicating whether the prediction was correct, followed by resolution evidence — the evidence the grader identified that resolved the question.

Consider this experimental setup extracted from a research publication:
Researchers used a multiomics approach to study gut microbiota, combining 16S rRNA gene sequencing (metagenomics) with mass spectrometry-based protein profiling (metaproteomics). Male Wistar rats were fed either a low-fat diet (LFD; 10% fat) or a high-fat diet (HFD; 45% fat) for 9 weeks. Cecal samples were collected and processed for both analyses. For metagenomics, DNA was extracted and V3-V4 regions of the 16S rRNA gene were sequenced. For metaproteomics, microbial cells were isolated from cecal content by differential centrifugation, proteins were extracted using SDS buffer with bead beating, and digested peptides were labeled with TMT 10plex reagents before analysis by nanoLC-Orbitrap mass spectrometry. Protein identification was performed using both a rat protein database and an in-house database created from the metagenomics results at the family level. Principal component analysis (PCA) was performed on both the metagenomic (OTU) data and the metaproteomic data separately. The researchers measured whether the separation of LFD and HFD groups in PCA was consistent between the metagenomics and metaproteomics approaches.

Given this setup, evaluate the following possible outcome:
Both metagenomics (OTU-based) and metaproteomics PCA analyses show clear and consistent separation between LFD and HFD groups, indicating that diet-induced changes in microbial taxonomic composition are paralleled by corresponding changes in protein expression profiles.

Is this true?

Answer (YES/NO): YES